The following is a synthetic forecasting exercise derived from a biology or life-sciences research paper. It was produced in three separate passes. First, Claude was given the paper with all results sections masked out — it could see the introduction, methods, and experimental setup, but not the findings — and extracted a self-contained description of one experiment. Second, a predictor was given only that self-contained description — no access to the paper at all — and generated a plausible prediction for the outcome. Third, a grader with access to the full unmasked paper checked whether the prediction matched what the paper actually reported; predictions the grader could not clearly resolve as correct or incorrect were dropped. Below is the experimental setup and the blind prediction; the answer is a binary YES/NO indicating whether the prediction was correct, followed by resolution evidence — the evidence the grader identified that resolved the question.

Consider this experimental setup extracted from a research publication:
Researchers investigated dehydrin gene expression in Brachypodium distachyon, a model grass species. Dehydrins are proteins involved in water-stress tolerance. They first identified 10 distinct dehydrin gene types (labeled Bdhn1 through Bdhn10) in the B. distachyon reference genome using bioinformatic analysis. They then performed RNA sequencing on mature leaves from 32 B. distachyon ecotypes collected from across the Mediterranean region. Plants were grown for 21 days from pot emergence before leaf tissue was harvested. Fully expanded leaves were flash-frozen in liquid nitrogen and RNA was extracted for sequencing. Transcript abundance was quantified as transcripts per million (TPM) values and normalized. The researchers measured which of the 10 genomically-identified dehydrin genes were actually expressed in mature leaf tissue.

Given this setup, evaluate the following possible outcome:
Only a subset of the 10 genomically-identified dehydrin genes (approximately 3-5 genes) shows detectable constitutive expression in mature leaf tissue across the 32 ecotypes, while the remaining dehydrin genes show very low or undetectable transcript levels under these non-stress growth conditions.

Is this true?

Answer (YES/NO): YES